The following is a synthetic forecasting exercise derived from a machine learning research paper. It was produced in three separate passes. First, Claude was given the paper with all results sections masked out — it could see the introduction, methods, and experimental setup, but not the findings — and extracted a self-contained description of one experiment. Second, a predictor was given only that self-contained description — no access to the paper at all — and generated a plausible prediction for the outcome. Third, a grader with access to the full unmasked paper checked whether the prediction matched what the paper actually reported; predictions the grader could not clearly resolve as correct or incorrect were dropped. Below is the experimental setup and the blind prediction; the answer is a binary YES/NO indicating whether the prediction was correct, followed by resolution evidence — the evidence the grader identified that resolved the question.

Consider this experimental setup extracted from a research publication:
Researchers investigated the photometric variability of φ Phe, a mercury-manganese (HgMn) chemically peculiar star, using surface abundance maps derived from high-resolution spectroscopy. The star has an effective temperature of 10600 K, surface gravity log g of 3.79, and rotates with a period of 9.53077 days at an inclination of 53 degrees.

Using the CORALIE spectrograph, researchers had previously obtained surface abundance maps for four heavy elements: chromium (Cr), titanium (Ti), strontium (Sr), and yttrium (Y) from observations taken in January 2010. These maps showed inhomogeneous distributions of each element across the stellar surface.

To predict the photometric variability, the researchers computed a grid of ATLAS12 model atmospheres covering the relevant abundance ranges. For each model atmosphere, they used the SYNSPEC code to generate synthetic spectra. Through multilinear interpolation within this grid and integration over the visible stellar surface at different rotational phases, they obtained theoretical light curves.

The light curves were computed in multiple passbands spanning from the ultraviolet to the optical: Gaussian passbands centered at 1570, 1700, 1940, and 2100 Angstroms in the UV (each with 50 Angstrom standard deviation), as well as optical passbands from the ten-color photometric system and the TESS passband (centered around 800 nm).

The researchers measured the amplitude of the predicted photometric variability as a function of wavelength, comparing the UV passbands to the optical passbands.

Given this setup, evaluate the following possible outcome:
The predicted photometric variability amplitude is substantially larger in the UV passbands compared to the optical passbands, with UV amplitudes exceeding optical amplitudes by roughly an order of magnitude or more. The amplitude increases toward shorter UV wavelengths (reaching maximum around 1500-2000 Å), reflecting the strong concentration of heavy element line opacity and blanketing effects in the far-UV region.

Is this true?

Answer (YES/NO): NO